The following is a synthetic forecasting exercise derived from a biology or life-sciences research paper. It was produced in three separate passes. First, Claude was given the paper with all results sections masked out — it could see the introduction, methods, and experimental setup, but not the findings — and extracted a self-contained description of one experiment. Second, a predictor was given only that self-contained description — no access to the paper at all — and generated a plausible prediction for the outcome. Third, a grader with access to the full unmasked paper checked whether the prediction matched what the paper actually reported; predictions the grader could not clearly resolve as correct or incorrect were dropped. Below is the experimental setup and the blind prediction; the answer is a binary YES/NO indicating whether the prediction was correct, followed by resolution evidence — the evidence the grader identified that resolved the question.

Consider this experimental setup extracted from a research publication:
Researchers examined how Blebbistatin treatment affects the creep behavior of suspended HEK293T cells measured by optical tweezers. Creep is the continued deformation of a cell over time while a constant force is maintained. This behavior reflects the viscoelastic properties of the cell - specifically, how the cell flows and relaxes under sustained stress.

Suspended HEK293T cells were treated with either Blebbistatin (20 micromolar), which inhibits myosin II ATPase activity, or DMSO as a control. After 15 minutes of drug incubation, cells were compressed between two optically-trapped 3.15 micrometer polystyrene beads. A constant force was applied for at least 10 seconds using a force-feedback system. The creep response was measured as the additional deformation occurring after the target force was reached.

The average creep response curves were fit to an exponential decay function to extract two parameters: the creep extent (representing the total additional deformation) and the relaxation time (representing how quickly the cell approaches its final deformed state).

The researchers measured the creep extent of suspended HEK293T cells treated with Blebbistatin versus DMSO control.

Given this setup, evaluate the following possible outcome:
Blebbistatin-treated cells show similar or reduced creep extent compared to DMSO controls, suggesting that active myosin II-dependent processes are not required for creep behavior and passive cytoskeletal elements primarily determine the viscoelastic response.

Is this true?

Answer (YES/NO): YES